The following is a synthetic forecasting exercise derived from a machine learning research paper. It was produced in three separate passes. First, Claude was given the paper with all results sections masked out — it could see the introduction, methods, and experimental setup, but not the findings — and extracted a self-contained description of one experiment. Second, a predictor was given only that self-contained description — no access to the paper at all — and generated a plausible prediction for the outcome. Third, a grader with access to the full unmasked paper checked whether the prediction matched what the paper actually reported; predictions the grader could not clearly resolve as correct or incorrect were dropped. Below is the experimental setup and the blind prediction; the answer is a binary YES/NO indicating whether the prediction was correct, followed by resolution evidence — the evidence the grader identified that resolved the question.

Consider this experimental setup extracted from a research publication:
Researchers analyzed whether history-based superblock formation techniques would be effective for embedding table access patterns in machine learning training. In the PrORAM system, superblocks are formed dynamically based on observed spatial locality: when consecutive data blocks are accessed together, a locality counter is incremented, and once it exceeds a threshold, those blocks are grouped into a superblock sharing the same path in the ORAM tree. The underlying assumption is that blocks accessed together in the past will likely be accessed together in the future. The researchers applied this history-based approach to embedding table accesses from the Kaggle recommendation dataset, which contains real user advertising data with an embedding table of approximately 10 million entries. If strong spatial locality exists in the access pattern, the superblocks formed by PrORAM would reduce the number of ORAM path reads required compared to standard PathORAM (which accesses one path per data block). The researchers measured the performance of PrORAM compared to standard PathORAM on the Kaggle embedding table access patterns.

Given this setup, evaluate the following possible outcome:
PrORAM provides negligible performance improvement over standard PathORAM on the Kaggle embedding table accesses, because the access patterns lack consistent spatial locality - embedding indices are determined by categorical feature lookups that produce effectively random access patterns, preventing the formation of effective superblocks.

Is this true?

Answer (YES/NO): YES